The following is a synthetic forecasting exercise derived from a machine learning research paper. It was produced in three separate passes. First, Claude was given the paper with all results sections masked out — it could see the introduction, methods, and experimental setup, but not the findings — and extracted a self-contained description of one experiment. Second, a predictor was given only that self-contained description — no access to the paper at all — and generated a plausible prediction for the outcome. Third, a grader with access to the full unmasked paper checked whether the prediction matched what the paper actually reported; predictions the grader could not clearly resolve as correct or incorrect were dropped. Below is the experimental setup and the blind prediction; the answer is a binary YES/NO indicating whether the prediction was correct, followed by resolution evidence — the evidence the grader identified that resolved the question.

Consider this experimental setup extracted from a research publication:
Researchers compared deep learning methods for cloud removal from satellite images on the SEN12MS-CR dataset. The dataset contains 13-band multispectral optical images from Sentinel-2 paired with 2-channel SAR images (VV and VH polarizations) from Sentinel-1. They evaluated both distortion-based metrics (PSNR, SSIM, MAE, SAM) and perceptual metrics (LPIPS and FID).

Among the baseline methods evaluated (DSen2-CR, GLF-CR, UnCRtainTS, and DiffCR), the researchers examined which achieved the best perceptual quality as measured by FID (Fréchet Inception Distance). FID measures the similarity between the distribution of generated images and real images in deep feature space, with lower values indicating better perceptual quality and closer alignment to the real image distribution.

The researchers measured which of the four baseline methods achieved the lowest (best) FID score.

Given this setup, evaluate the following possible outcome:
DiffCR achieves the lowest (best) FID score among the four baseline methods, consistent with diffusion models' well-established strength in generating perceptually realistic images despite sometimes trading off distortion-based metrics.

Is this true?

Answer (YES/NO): YES